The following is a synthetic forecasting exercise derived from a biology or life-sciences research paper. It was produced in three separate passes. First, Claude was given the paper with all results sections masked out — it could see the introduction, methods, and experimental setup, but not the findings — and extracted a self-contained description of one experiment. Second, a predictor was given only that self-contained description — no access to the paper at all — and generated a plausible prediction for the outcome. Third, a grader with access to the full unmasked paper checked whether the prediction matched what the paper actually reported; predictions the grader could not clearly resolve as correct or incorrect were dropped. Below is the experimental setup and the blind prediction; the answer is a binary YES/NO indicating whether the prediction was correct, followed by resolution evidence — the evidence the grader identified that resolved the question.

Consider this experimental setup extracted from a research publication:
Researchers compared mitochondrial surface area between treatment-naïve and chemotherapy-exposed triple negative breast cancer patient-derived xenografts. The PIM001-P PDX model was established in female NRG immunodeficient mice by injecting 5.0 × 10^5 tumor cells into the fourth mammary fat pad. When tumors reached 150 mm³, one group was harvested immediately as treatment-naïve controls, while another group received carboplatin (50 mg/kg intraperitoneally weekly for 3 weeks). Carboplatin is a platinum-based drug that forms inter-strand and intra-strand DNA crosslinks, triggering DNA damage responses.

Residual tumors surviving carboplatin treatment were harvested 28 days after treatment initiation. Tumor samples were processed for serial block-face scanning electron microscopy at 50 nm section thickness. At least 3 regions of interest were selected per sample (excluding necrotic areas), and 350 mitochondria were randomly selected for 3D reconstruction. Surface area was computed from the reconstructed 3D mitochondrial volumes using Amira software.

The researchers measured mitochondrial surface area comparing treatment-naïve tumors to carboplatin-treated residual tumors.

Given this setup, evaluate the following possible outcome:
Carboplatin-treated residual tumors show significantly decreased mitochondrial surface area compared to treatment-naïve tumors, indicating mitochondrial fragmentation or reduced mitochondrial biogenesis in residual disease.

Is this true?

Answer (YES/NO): NO